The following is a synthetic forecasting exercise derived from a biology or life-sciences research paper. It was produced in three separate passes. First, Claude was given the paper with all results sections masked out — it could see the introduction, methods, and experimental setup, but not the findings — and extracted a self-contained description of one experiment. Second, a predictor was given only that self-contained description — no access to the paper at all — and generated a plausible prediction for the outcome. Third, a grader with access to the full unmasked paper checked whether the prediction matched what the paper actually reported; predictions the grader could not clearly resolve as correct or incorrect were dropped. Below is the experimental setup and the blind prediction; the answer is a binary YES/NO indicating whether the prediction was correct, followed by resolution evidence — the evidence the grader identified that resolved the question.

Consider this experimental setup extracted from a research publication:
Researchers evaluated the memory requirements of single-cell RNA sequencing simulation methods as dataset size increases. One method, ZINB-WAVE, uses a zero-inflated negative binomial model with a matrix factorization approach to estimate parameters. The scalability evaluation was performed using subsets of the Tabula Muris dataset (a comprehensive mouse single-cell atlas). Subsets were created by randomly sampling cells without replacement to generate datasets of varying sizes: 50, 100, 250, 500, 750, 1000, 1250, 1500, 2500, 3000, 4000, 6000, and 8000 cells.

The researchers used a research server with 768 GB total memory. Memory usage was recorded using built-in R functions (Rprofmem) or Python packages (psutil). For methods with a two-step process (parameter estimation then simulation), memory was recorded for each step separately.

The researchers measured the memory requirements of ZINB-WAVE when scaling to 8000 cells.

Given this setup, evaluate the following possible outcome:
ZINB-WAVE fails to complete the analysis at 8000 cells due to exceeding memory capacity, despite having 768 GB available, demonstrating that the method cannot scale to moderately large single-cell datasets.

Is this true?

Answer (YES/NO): NO